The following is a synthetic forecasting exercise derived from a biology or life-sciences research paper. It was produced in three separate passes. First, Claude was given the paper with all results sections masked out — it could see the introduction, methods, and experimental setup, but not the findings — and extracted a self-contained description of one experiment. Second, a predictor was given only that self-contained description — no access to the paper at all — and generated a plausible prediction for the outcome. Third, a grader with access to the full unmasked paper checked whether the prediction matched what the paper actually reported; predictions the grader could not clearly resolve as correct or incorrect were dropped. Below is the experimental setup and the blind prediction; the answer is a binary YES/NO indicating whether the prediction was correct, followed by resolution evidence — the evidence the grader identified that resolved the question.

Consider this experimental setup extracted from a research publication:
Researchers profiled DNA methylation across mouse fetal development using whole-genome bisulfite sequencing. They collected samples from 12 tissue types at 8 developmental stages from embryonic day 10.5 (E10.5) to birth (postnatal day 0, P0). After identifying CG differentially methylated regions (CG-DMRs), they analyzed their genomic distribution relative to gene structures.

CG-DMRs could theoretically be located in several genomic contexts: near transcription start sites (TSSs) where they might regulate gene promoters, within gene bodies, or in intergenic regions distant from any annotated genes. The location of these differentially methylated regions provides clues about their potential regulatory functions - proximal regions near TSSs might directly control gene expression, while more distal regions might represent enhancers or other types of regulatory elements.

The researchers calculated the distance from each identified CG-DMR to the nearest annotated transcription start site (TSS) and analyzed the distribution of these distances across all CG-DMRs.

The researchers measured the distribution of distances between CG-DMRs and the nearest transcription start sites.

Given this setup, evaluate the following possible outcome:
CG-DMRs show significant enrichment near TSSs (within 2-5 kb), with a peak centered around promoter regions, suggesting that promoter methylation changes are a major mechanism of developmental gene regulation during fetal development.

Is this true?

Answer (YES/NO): NO